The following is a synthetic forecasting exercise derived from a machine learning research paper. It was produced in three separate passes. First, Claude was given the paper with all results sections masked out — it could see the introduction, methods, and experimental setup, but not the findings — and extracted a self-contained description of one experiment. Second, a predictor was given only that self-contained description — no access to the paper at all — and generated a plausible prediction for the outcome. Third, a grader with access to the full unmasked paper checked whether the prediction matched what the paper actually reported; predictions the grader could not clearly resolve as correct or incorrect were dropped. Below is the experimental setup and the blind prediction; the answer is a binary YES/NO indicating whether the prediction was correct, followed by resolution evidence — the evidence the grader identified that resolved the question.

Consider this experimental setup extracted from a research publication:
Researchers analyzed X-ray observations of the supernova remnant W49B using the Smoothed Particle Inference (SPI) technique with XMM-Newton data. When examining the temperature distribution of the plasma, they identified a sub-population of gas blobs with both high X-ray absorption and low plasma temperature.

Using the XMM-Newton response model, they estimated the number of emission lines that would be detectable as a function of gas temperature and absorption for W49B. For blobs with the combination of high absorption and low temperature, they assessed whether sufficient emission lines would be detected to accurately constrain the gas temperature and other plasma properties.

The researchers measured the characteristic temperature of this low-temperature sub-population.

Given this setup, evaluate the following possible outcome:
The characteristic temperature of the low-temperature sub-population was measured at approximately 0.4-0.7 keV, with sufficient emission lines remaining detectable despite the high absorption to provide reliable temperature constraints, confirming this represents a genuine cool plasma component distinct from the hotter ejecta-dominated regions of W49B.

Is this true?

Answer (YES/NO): NO